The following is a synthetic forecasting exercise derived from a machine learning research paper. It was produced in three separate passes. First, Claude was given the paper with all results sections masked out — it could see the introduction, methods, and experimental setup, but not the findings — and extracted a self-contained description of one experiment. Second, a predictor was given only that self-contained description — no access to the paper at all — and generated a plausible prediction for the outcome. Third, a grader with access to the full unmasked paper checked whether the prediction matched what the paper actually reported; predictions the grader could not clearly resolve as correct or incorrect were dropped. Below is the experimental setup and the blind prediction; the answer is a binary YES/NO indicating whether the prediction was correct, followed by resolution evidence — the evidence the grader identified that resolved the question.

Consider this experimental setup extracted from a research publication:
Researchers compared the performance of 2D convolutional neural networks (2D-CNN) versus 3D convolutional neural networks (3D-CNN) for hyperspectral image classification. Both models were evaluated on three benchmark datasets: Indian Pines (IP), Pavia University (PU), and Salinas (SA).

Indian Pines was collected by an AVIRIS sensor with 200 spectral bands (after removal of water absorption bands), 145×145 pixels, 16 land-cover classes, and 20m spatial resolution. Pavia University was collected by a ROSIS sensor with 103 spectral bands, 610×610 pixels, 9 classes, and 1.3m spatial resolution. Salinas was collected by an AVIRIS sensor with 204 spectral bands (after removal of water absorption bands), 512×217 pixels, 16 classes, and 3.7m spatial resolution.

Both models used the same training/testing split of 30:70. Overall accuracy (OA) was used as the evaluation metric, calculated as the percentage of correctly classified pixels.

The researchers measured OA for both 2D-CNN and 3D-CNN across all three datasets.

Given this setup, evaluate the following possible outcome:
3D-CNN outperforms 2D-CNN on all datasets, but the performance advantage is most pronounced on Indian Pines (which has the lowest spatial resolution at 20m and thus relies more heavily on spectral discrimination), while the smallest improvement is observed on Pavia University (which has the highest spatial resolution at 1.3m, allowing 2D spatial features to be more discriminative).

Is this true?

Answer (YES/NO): NO